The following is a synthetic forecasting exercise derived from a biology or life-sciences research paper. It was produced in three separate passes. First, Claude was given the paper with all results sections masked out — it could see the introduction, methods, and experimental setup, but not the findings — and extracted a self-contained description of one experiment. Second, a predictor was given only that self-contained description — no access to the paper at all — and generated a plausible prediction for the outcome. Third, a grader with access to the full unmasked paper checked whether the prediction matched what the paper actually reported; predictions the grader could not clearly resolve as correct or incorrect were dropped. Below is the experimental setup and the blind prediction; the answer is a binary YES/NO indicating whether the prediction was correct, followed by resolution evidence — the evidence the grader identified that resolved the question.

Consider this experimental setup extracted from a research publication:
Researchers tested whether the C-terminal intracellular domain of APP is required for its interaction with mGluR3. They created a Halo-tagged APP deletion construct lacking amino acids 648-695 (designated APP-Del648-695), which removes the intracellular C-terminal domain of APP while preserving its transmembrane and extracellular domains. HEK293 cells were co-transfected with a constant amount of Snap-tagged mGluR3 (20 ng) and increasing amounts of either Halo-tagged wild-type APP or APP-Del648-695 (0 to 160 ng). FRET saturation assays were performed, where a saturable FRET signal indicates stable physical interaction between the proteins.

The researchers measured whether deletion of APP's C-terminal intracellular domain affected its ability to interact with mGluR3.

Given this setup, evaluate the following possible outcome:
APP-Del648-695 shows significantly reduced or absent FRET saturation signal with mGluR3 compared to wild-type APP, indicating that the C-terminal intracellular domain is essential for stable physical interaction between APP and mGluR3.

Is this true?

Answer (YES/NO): YES